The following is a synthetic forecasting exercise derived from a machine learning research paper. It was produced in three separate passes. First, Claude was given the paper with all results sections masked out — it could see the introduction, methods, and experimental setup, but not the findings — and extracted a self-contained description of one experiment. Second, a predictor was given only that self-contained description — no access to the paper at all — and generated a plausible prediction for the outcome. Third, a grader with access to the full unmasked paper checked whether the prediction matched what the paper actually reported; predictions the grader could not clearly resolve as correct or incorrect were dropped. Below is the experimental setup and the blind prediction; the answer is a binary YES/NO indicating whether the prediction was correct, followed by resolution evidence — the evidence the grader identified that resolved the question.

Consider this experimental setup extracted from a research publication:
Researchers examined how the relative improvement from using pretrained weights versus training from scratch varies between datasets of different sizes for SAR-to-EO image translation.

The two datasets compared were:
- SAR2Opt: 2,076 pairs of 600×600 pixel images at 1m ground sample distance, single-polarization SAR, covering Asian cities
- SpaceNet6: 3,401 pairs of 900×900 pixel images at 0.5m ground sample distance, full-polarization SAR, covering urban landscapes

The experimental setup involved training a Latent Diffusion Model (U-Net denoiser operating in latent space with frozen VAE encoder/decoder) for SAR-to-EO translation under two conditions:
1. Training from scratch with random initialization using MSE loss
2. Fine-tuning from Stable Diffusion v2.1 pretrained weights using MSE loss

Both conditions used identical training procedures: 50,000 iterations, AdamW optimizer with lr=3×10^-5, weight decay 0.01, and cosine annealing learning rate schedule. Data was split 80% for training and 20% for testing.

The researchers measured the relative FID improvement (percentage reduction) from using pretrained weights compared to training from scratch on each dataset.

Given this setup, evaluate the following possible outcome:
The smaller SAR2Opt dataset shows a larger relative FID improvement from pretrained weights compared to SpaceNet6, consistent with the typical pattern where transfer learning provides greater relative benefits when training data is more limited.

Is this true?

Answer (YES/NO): NO